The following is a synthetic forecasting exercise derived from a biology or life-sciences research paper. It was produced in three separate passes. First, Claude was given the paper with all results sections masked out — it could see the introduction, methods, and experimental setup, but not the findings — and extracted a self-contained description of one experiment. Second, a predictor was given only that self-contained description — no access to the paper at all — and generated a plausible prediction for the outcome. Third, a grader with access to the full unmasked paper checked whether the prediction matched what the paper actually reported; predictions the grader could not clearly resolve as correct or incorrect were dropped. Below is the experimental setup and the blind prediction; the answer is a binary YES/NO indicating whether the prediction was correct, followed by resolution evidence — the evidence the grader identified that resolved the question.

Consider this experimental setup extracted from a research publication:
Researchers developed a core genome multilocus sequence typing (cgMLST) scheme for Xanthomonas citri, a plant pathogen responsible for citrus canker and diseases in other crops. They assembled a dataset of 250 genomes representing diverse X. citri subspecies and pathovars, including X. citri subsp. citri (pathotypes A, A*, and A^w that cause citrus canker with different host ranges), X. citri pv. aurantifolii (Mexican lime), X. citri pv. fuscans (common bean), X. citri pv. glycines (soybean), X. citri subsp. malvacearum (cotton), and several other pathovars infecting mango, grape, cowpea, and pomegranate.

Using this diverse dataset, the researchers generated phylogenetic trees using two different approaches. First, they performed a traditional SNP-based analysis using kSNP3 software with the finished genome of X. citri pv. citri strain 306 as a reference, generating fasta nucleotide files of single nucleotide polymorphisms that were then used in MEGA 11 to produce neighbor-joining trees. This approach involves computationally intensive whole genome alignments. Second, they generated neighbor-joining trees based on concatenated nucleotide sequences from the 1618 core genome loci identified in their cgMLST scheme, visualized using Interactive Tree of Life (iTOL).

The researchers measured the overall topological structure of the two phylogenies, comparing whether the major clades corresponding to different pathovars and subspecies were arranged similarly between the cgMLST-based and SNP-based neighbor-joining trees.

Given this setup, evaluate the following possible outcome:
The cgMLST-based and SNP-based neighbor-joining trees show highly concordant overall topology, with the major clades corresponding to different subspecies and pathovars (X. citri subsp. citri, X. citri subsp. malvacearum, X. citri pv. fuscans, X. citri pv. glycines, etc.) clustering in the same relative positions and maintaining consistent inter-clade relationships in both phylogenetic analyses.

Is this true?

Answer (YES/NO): YES